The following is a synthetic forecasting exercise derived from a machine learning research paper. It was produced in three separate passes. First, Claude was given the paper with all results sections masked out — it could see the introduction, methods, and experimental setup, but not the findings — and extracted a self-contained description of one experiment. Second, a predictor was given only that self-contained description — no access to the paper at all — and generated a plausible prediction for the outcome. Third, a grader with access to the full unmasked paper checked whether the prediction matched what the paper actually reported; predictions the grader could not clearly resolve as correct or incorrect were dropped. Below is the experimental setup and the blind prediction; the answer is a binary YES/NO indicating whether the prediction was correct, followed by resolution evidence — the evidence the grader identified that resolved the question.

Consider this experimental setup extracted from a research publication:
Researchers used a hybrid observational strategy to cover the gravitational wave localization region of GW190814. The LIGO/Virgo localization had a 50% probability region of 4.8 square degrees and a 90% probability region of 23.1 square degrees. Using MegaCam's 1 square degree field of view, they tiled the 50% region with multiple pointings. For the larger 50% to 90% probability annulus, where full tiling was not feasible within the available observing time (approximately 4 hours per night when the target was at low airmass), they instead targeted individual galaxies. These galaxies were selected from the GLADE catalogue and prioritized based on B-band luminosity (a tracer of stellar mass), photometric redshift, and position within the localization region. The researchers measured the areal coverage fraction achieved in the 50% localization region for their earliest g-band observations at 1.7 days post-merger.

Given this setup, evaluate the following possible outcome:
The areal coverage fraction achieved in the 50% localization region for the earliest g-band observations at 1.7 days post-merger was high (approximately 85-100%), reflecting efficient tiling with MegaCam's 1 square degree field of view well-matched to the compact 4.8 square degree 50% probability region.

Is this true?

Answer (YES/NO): YES